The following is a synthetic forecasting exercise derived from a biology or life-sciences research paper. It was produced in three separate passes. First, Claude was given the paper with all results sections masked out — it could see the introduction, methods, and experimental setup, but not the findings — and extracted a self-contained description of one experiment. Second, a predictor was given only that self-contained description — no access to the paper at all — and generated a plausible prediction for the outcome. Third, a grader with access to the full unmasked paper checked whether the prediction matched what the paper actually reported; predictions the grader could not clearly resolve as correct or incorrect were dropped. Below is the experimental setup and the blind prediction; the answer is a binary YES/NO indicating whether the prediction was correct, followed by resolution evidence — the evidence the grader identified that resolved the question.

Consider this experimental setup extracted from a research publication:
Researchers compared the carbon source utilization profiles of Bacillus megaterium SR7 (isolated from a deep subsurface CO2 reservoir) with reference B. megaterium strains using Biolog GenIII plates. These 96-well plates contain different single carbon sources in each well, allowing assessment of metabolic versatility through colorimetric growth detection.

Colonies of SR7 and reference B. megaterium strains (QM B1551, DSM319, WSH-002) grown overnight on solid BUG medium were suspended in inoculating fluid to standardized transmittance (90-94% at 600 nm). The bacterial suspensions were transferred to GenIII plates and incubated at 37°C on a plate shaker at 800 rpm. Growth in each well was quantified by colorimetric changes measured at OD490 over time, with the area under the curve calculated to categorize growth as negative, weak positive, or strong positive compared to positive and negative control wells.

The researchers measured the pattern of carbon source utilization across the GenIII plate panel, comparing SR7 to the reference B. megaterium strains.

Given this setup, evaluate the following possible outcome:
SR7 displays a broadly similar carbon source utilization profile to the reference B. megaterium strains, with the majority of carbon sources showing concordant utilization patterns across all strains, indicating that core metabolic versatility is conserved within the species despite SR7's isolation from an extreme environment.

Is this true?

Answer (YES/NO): NO